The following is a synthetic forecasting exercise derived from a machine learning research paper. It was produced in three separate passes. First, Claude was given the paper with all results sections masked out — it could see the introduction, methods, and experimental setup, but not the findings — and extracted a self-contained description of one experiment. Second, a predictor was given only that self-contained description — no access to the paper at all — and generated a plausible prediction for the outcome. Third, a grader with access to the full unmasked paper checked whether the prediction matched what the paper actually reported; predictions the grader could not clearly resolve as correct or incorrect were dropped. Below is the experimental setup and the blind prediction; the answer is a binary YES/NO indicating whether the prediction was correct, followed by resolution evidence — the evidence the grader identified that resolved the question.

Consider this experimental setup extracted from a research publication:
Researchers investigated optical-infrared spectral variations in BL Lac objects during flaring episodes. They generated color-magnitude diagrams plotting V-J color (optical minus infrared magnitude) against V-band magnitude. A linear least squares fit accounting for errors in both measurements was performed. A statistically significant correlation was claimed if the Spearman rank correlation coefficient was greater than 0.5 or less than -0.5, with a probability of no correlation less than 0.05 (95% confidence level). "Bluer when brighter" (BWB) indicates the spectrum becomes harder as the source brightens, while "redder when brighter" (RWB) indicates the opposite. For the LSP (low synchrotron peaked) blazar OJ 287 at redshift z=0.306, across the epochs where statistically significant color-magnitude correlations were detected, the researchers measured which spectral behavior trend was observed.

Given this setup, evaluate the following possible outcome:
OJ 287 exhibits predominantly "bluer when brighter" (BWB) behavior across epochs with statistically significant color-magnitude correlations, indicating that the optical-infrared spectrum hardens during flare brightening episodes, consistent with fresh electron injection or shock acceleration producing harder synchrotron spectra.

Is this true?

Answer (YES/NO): YES